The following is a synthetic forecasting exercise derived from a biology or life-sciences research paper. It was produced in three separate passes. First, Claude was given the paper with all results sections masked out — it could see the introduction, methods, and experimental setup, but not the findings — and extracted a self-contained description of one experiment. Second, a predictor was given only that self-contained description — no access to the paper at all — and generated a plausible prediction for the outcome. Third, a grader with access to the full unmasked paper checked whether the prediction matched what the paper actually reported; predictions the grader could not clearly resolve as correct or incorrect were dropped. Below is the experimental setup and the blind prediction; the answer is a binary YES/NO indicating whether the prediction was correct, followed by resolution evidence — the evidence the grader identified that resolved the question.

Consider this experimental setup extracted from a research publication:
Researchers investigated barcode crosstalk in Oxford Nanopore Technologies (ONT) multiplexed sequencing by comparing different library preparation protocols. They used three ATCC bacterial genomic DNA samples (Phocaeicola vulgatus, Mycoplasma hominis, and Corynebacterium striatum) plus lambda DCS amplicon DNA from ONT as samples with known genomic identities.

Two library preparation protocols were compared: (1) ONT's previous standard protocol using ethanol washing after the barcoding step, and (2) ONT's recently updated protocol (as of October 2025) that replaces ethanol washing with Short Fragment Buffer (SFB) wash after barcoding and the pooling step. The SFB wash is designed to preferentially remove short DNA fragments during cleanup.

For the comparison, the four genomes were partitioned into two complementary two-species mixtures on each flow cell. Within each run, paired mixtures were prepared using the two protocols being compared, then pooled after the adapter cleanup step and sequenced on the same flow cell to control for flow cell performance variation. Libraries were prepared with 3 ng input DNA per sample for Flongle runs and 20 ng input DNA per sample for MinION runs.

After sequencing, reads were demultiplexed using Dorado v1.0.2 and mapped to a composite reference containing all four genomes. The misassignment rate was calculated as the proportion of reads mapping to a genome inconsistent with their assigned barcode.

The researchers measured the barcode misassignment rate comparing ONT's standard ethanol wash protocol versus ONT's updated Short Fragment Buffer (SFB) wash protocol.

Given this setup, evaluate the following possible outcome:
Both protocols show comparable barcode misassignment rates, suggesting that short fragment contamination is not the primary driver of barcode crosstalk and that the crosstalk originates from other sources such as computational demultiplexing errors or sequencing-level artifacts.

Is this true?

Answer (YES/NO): NO